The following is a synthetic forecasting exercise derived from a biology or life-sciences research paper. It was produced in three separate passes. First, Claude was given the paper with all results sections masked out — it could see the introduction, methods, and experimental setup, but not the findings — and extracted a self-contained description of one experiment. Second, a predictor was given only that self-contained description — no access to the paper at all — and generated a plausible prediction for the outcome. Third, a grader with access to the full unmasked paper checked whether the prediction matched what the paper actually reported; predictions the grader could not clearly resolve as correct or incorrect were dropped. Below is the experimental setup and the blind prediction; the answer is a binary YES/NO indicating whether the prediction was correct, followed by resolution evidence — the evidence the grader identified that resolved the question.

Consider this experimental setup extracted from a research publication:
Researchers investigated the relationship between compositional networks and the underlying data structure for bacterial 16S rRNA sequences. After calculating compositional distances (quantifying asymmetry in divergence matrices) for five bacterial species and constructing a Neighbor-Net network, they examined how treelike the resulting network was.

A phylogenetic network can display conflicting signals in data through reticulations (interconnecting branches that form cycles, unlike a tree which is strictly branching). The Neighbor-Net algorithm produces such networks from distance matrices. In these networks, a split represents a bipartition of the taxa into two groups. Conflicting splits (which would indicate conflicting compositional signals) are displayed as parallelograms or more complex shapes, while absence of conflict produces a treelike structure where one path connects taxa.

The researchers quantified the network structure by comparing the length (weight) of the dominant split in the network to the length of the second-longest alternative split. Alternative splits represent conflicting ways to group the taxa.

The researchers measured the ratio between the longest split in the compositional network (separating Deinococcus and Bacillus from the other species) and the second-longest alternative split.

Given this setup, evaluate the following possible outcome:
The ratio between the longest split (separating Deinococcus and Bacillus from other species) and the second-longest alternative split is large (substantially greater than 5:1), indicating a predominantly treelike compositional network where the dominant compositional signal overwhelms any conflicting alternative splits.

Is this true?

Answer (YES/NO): YES